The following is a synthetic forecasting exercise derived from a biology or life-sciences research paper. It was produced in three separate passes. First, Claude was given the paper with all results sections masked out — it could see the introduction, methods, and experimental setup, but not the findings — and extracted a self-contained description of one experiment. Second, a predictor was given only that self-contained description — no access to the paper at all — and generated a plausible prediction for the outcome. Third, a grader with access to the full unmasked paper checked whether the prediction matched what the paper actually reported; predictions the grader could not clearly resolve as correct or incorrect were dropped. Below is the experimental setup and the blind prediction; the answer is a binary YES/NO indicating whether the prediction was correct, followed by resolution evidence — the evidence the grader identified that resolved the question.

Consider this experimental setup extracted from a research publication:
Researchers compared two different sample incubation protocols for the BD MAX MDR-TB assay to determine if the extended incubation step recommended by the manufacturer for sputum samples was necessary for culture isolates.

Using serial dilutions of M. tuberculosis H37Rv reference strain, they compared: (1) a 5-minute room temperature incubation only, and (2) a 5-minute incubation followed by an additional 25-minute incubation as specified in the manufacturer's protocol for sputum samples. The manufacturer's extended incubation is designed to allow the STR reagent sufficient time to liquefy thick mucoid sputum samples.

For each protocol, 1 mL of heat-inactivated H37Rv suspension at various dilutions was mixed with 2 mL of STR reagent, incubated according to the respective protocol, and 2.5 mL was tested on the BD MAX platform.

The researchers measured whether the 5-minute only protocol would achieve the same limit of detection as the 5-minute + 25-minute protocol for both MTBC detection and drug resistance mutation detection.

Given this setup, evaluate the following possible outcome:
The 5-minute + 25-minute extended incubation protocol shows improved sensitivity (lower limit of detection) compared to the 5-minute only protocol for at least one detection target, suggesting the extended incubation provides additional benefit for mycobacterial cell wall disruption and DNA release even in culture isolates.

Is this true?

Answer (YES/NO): NO